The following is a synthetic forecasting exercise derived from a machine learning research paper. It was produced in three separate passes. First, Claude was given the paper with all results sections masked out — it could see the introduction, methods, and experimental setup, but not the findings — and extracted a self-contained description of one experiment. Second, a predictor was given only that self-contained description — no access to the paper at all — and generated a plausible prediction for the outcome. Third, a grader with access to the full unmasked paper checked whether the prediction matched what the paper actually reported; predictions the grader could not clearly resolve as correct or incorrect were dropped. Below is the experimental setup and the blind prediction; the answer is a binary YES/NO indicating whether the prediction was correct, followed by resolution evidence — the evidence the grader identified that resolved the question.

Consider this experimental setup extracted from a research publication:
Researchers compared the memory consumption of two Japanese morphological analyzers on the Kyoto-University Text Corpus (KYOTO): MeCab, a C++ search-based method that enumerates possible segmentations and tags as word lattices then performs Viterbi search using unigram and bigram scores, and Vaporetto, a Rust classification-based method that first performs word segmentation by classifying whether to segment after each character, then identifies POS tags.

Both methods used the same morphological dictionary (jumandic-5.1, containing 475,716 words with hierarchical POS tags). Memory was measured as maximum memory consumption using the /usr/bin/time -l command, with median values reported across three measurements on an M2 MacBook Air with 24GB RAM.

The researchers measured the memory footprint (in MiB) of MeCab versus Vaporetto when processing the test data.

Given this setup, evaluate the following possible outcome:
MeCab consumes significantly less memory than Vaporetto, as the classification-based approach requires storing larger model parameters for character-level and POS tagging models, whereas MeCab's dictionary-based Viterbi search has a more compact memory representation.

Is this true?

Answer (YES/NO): YES